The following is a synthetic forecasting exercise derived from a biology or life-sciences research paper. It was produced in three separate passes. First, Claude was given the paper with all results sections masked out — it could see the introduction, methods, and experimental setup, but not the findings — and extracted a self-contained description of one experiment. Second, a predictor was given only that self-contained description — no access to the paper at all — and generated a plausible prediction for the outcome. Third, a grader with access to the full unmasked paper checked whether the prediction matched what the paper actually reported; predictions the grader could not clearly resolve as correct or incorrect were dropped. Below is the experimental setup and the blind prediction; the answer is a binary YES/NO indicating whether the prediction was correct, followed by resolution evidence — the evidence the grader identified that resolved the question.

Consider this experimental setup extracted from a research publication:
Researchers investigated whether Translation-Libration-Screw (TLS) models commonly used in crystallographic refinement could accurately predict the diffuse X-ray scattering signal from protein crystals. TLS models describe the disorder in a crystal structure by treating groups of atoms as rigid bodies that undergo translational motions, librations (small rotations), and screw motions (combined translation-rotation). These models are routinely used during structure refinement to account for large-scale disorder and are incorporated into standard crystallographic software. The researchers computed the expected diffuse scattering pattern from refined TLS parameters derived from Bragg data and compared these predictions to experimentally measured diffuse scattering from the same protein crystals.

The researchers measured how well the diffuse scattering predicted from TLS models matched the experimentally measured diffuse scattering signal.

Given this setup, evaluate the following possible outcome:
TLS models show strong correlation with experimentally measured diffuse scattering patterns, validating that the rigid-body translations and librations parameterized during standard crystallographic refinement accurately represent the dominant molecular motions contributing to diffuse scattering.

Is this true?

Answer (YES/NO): NO